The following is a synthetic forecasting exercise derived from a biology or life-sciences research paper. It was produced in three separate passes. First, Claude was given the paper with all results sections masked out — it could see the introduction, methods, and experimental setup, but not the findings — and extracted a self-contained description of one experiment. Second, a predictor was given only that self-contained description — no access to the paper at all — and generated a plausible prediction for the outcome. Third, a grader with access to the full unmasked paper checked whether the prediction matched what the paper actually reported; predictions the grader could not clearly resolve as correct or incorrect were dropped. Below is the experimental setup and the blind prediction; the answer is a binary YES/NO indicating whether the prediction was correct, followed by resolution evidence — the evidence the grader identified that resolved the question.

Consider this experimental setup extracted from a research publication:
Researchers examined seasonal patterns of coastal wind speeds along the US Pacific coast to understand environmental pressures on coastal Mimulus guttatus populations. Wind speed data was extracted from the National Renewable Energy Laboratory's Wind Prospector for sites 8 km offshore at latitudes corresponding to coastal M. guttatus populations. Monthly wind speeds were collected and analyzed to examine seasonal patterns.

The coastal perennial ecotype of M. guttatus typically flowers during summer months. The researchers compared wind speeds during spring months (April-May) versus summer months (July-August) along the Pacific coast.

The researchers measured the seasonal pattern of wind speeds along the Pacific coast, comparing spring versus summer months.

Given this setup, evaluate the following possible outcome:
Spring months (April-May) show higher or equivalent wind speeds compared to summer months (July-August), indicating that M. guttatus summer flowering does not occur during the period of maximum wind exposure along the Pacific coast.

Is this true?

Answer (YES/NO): YES